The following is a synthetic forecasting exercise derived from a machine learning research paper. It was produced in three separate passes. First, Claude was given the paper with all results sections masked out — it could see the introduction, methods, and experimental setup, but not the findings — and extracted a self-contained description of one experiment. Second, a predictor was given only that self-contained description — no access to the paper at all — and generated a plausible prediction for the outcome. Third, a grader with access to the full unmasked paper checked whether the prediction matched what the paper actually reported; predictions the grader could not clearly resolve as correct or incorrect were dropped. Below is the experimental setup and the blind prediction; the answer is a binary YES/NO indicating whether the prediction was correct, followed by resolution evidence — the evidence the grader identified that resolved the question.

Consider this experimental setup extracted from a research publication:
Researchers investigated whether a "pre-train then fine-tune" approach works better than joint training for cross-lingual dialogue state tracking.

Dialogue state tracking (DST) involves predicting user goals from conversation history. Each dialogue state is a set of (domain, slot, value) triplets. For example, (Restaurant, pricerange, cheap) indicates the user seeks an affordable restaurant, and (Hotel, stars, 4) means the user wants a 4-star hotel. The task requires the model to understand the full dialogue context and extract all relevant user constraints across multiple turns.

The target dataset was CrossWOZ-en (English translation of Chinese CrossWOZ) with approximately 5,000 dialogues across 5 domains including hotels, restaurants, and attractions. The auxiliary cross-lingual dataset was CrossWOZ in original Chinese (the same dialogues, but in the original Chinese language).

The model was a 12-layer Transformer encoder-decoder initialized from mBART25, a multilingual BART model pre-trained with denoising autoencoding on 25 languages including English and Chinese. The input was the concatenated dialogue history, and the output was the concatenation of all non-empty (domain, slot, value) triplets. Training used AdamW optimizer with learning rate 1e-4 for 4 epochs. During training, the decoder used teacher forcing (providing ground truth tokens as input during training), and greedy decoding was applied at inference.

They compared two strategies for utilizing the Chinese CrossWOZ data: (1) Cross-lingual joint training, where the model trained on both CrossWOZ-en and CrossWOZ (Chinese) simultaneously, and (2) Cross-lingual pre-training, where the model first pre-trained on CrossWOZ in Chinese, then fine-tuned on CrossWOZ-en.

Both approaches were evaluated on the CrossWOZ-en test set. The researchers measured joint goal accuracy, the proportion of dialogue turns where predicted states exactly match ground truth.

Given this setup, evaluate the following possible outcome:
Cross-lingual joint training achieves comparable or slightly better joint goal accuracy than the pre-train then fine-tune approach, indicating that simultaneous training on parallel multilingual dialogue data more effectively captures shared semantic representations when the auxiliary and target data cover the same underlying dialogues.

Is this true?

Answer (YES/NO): NO